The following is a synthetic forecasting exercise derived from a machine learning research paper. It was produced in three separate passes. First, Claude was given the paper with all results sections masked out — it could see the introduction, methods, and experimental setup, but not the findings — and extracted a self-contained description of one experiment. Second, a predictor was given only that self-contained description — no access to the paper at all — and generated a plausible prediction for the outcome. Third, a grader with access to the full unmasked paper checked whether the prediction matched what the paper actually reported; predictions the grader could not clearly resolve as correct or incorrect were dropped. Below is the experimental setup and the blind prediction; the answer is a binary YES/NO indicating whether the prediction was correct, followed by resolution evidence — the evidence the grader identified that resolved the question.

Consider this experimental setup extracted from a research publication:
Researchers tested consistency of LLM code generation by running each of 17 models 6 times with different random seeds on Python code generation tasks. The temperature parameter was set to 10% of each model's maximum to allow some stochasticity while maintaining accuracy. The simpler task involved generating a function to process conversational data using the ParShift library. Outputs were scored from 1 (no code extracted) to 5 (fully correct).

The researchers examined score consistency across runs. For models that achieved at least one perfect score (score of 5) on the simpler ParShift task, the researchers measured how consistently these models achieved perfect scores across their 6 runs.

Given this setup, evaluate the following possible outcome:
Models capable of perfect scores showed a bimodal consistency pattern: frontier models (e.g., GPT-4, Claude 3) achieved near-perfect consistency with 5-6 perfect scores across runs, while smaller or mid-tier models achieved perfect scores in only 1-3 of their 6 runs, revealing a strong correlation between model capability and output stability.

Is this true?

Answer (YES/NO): NO